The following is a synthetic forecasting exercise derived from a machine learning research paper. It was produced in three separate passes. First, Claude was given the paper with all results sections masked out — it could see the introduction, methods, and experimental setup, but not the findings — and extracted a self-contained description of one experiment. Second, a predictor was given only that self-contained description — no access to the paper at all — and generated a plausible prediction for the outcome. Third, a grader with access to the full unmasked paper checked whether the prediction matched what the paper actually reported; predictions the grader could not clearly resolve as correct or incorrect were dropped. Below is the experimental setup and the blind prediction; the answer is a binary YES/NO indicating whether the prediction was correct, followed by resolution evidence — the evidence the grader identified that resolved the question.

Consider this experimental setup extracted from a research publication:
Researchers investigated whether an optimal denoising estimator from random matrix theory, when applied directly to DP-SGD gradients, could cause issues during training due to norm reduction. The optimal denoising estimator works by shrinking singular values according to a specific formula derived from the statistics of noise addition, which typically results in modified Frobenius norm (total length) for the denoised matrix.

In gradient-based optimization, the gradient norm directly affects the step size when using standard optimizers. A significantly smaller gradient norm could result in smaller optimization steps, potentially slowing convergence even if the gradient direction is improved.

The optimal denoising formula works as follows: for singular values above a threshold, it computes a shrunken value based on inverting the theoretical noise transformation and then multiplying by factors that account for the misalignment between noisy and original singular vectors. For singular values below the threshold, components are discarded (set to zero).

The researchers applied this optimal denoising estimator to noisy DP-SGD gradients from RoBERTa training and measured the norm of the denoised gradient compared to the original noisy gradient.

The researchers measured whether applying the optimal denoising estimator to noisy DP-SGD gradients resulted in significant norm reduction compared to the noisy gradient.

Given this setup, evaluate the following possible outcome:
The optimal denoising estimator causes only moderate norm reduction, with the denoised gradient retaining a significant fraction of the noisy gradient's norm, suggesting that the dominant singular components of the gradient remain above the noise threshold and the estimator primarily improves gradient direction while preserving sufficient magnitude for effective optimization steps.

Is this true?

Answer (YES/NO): NO